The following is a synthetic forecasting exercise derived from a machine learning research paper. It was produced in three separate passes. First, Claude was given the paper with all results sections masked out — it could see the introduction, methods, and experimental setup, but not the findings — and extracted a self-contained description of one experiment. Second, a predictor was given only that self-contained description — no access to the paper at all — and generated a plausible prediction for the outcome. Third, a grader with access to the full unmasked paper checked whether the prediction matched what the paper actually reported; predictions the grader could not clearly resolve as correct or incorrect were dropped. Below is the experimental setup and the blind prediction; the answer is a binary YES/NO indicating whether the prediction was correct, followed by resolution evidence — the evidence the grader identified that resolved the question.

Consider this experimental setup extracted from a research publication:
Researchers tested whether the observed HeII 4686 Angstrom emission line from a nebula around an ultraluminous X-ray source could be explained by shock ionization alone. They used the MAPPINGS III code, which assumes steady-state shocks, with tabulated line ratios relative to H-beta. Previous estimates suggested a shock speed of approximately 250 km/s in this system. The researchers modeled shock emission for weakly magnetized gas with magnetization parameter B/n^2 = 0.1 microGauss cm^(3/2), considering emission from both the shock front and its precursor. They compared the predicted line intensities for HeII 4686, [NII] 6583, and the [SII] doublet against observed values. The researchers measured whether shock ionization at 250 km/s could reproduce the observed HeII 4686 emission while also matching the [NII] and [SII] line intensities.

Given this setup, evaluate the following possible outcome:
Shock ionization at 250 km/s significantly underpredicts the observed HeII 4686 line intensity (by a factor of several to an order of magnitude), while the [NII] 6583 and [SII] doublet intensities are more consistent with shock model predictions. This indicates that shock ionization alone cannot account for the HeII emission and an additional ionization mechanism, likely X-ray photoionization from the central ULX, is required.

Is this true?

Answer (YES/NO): YES